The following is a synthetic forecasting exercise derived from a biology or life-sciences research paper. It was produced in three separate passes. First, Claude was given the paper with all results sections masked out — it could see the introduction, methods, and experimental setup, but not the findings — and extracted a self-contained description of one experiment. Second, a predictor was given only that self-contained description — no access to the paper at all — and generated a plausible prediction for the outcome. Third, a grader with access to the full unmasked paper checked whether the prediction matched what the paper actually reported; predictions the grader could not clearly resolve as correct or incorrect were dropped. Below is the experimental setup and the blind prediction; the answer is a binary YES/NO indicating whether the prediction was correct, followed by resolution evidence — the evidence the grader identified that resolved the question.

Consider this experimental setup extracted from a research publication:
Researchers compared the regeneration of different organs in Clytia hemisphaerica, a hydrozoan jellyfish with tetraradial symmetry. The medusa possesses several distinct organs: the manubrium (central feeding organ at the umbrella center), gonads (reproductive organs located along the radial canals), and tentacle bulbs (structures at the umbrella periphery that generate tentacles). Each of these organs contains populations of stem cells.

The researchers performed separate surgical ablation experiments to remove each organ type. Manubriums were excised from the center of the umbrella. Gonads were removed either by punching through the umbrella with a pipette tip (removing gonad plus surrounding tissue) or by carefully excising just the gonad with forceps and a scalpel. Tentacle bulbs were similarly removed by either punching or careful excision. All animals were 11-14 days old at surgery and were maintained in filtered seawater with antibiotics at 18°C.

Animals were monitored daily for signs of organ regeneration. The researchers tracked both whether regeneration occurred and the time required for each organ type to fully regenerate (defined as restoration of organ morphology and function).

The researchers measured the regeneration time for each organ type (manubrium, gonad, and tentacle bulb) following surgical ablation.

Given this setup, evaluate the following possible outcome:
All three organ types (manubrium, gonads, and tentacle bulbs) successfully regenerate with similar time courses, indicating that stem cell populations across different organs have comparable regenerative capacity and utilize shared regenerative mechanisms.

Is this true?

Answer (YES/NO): NO